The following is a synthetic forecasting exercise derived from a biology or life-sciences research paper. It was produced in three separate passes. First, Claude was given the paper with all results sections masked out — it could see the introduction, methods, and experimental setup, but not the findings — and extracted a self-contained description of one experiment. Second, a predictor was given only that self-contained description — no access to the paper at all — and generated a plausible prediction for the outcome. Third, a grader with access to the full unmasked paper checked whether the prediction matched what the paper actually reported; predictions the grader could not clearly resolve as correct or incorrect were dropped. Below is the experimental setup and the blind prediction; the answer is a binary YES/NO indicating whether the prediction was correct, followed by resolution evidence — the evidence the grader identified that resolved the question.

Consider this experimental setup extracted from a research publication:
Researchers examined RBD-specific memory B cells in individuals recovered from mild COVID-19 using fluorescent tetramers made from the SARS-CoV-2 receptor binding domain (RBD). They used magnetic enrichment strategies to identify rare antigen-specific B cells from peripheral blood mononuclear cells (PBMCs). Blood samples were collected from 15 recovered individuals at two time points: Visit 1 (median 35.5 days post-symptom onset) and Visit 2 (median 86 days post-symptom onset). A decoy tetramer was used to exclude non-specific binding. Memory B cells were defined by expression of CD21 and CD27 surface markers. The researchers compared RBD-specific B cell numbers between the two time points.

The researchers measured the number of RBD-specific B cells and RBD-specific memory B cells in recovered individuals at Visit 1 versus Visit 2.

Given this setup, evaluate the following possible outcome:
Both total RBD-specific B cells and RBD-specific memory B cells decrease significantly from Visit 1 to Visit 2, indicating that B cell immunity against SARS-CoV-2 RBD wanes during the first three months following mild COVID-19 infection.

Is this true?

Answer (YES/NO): NO